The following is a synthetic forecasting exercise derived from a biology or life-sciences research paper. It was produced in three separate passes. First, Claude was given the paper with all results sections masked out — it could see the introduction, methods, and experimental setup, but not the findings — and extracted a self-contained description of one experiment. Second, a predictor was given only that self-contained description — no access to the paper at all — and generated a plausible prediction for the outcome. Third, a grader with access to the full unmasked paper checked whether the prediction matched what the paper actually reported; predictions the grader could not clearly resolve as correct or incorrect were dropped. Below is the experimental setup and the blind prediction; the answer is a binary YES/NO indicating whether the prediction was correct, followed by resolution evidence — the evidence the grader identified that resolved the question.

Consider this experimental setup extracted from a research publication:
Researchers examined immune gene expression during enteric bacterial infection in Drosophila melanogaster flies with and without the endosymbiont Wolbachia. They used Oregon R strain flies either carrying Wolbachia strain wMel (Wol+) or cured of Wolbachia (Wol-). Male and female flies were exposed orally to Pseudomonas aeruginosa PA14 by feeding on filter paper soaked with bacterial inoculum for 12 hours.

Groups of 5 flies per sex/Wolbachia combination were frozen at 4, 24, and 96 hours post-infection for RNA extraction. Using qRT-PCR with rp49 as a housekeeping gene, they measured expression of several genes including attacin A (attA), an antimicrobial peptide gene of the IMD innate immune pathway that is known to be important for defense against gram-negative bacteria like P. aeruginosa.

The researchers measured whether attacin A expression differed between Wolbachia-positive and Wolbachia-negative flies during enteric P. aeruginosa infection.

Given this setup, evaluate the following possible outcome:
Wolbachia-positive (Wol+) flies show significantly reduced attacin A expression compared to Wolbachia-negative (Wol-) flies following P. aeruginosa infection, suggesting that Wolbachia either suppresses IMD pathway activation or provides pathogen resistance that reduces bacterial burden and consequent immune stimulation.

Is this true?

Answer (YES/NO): NO